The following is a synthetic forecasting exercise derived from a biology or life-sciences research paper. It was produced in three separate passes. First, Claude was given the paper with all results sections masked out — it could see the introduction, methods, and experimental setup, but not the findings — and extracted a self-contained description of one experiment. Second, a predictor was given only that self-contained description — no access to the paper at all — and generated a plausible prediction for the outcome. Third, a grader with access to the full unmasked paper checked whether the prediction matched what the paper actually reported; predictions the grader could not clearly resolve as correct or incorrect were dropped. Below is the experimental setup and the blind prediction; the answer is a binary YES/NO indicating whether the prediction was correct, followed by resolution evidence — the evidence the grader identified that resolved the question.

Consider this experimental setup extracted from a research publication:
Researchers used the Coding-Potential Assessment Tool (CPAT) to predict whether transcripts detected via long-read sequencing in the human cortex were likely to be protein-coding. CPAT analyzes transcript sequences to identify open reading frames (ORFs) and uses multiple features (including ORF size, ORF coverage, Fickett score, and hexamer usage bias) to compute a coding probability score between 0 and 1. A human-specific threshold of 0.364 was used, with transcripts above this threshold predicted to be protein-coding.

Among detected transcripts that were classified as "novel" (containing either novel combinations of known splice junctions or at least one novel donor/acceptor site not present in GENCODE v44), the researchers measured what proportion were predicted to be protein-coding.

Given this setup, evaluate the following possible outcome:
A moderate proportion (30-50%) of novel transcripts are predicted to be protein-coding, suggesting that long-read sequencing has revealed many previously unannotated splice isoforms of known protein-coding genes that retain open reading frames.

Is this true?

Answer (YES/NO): NO